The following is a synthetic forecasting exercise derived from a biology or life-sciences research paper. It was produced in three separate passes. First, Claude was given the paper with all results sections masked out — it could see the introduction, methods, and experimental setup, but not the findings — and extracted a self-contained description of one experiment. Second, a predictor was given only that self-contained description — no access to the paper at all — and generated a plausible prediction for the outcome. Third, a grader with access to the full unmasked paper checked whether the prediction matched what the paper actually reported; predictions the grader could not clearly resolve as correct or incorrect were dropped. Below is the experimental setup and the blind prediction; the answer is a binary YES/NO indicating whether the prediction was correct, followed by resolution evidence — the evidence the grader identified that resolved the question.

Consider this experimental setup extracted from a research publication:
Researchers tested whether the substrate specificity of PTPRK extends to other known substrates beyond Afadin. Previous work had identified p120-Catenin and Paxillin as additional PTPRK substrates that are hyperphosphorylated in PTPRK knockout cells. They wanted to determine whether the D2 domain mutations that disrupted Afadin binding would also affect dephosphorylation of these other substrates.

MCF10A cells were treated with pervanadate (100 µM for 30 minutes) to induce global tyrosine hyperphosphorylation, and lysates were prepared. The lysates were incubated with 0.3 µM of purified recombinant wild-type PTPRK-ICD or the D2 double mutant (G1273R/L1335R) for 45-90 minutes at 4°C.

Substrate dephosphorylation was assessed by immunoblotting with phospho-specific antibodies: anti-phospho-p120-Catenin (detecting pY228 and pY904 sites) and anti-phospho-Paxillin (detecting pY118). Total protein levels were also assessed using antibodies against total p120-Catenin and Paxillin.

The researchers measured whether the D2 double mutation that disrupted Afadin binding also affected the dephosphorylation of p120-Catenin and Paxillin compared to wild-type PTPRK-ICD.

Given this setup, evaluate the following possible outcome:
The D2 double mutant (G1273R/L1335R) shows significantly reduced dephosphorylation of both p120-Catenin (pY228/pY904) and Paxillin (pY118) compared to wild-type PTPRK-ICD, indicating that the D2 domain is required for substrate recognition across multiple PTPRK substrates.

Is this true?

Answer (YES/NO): NO